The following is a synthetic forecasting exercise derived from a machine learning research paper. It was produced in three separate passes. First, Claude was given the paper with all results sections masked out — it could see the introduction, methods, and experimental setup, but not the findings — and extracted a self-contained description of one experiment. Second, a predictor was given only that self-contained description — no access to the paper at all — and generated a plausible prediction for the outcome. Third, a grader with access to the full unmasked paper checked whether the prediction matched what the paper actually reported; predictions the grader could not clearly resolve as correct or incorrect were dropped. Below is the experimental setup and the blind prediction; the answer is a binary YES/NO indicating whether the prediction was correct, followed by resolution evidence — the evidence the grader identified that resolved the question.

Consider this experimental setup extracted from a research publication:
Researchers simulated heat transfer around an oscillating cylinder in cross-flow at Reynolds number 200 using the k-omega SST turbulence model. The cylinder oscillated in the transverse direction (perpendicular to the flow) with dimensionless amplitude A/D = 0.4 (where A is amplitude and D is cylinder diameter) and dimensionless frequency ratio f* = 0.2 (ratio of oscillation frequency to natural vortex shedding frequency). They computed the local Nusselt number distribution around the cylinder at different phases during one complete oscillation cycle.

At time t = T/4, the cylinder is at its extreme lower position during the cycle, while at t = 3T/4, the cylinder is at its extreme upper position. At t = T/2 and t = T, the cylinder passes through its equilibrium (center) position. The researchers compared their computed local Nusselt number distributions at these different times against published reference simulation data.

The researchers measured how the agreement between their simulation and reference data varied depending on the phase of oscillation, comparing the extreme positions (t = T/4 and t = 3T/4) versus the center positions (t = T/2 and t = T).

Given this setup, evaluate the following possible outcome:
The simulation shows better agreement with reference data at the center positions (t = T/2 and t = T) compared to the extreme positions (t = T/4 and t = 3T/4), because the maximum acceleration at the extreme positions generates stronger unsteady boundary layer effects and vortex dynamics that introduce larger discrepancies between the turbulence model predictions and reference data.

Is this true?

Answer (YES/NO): YES